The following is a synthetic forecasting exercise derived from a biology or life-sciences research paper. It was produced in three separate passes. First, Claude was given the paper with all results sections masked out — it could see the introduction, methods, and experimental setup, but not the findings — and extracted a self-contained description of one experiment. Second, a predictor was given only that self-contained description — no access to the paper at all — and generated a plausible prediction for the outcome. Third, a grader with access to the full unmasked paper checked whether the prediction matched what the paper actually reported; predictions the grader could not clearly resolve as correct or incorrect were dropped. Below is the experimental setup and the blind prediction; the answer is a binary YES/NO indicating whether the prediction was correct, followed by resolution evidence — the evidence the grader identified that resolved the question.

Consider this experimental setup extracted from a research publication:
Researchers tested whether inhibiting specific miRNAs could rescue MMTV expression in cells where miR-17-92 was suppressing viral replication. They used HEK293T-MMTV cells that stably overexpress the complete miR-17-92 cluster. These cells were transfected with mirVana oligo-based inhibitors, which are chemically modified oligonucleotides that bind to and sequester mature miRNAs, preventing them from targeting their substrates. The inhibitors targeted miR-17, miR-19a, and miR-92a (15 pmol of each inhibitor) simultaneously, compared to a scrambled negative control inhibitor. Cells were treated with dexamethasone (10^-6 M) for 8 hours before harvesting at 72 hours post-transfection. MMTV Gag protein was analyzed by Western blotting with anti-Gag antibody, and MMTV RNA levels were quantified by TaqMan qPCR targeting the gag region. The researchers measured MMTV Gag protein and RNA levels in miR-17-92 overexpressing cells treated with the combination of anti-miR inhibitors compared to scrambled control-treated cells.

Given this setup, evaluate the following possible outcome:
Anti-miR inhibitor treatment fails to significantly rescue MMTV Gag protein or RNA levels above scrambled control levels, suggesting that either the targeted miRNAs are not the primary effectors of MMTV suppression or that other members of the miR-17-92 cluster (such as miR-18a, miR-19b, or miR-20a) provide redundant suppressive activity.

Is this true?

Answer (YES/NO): NO